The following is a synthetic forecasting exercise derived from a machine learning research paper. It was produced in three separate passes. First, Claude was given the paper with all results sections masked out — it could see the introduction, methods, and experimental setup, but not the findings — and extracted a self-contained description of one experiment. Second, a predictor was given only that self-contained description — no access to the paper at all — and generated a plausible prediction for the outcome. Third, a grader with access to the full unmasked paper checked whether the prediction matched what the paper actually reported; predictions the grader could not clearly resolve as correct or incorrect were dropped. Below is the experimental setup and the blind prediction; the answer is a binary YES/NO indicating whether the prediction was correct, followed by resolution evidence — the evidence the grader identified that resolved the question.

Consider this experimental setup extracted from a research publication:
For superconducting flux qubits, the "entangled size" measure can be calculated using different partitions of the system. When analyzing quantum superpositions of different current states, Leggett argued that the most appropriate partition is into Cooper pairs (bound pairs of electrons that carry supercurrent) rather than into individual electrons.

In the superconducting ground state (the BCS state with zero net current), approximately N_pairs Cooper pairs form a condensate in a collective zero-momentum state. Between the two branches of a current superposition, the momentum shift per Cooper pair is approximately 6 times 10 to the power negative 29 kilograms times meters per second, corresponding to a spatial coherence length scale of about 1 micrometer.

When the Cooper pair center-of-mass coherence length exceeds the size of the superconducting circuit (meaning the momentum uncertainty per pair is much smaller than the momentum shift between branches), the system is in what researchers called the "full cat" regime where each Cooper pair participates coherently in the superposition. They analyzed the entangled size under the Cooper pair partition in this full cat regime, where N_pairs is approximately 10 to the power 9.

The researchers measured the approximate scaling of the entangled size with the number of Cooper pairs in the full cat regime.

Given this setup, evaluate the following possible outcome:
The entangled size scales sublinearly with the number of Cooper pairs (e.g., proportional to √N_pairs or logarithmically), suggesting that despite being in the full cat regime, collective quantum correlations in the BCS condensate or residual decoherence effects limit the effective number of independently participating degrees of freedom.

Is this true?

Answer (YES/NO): NO